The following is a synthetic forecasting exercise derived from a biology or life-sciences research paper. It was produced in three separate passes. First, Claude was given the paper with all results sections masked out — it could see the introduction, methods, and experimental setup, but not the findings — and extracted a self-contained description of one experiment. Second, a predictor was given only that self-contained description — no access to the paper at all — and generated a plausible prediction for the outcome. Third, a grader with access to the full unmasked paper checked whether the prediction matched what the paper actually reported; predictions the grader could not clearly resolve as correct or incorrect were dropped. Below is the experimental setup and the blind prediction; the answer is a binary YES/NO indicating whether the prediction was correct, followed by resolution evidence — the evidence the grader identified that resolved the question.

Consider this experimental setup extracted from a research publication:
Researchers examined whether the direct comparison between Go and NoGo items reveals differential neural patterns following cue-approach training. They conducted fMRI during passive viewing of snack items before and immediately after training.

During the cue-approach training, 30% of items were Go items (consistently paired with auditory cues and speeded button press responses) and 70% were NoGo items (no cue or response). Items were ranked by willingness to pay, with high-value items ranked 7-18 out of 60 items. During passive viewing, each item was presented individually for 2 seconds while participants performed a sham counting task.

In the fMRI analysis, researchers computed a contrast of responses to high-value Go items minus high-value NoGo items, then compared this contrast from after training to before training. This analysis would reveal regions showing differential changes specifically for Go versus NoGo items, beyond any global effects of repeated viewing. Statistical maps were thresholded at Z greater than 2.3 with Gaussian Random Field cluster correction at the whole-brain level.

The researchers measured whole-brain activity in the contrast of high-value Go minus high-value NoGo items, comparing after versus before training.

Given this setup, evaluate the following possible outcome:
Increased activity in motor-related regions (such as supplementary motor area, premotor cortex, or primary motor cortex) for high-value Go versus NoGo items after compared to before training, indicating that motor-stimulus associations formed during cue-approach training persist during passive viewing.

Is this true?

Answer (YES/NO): NO